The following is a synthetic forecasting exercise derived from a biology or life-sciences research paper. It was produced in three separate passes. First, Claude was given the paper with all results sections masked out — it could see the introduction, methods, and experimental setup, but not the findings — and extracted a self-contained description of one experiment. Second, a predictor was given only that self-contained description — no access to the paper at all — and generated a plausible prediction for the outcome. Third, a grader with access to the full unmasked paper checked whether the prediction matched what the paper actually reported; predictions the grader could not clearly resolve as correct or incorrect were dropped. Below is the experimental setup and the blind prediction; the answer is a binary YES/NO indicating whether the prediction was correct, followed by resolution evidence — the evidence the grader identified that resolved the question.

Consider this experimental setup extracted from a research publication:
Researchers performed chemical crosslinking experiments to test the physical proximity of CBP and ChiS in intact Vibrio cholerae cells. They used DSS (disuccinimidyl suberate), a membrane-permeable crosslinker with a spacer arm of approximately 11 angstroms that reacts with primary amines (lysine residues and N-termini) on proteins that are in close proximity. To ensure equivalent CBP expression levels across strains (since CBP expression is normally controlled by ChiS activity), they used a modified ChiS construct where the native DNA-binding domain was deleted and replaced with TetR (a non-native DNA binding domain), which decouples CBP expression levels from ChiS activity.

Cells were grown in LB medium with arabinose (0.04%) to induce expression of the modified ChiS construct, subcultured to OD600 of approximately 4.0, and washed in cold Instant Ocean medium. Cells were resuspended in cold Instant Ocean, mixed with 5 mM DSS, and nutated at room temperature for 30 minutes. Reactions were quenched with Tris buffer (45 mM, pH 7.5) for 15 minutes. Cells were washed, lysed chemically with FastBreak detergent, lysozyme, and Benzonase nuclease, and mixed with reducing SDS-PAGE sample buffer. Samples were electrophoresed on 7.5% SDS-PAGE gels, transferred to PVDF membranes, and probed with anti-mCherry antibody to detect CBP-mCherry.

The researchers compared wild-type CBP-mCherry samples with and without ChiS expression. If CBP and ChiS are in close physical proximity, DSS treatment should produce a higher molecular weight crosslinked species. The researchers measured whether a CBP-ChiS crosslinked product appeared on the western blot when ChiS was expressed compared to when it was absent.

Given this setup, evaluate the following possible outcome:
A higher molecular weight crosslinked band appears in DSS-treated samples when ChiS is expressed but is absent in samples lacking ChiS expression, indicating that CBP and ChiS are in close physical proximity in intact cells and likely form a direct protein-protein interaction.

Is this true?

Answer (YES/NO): YES